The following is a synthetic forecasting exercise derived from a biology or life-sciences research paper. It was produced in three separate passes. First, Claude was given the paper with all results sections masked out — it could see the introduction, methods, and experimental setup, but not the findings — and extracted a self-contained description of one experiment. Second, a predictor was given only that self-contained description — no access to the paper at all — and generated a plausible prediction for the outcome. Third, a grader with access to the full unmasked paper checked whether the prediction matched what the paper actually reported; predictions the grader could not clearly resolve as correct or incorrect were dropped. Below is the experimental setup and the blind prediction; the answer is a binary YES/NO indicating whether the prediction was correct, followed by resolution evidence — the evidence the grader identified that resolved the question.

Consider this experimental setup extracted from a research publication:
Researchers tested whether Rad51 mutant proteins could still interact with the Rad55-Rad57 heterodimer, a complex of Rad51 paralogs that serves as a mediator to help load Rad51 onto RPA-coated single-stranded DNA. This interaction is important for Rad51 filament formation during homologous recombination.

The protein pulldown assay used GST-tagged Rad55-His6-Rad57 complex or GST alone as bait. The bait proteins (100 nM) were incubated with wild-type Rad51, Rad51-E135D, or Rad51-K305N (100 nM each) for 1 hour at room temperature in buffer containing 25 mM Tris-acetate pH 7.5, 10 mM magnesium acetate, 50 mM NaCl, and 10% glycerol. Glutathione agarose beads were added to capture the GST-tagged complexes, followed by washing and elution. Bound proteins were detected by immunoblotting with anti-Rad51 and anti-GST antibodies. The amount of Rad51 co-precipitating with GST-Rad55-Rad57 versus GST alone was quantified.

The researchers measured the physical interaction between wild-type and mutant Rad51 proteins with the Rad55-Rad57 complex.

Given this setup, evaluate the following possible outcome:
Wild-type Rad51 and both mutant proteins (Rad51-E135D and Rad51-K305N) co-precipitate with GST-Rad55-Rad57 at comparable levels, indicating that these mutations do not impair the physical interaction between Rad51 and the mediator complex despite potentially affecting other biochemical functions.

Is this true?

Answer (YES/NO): YES